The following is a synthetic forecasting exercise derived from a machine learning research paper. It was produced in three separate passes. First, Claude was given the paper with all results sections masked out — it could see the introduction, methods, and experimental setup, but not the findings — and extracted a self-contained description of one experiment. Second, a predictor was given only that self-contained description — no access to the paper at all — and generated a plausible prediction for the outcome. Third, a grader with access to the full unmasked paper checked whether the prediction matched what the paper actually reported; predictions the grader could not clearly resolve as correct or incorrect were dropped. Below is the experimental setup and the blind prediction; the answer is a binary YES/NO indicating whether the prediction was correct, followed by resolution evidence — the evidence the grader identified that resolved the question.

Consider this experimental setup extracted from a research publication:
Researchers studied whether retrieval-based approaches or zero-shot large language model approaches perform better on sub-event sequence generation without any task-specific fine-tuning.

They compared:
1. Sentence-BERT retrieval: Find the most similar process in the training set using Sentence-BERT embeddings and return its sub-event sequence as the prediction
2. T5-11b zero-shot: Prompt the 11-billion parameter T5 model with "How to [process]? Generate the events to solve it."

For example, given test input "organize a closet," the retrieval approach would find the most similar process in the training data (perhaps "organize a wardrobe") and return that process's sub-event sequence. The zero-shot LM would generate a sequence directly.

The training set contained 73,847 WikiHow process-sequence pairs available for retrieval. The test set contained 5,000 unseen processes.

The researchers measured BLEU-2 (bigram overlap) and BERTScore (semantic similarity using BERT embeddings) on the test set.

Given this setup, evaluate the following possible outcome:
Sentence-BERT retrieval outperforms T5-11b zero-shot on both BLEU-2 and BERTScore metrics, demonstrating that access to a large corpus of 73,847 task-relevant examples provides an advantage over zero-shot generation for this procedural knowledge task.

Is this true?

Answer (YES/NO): YES